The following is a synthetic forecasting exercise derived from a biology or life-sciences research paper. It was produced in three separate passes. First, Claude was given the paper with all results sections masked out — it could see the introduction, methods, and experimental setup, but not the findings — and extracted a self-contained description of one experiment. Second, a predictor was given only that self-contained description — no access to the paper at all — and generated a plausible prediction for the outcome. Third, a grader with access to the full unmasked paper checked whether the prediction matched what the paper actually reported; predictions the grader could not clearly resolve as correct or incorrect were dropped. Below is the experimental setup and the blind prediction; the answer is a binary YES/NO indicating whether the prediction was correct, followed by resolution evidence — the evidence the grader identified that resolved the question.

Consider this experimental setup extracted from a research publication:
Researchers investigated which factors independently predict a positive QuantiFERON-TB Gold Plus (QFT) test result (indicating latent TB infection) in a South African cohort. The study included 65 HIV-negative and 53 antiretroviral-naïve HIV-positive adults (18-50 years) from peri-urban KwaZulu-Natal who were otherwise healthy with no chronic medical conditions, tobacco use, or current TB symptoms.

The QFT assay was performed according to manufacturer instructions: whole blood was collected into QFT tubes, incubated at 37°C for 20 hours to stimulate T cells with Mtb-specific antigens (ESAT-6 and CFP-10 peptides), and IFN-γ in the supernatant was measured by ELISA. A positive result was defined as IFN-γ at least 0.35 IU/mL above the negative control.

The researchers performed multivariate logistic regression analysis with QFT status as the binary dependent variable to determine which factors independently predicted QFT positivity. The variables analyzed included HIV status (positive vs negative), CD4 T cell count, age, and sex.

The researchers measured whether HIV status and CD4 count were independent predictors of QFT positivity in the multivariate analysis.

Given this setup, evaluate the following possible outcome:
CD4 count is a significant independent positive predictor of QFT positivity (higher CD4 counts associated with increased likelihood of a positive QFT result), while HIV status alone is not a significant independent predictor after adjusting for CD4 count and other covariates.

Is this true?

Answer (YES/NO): YES